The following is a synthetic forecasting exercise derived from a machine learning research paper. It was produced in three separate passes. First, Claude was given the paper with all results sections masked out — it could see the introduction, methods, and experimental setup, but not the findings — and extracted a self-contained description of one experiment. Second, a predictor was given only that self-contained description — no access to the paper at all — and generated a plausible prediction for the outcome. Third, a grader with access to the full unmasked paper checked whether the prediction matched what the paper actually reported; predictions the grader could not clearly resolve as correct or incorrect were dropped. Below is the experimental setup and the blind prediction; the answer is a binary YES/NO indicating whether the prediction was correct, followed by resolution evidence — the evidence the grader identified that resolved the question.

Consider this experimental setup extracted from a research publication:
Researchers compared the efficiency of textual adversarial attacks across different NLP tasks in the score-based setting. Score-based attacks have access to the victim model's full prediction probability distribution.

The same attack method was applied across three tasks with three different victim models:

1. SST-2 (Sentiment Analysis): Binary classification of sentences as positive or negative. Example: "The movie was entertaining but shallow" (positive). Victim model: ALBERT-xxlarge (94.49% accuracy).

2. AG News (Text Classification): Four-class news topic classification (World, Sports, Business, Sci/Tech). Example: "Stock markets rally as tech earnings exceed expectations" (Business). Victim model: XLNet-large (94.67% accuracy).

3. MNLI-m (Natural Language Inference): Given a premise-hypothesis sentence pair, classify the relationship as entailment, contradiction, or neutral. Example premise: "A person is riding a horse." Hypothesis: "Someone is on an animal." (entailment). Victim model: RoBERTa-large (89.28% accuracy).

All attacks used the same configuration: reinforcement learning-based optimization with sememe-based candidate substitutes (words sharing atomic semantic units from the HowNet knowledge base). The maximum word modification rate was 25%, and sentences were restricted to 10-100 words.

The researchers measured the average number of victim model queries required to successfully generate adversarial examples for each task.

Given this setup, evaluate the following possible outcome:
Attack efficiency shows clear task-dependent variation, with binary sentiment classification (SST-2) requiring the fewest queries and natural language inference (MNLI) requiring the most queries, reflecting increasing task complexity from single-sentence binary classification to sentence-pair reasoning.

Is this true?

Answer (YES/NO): NO